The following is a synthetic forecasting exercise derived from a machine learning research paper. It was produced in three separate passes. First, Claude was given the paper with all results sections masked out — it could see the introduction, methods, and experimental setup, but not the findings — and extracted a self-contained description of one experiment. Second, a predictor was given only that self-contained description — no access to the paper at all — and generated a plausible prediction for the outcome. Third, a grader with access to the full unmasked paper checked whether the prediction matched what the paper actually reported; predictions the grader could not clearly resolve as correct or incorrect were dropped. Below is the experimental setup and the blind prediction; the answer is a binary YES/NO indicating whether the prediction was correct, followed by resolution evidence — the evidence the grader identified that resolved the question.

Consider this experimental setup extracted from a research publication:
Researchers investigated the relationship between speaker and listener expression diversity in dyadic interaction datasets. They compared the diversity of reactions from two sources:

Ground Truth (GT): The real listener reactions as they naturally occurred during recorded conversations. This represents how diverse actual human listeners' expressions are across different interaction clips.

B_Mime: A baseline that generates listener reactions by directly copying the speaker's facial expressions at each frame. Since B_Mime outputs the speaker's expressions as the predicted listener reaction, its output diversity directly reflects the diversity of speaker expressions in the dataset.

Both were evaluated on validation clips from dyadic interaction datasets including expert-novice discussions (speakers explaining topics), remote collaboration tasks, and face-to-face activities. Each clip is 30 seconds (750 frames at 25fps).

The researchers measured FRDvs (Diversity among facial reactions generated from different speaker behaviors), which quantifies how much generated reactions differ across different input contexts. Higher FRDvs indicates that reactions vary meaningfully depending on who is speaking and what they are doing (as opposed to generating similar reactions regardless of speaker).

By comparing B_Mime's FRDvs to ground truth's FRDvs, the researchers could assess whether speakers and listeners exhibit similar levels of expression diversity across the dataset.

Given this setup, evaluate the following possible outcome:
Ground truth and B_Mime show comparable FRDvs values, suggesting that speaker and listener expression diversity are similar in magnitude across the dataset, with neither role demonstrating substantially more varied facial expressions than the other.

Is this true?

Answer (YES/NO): YES